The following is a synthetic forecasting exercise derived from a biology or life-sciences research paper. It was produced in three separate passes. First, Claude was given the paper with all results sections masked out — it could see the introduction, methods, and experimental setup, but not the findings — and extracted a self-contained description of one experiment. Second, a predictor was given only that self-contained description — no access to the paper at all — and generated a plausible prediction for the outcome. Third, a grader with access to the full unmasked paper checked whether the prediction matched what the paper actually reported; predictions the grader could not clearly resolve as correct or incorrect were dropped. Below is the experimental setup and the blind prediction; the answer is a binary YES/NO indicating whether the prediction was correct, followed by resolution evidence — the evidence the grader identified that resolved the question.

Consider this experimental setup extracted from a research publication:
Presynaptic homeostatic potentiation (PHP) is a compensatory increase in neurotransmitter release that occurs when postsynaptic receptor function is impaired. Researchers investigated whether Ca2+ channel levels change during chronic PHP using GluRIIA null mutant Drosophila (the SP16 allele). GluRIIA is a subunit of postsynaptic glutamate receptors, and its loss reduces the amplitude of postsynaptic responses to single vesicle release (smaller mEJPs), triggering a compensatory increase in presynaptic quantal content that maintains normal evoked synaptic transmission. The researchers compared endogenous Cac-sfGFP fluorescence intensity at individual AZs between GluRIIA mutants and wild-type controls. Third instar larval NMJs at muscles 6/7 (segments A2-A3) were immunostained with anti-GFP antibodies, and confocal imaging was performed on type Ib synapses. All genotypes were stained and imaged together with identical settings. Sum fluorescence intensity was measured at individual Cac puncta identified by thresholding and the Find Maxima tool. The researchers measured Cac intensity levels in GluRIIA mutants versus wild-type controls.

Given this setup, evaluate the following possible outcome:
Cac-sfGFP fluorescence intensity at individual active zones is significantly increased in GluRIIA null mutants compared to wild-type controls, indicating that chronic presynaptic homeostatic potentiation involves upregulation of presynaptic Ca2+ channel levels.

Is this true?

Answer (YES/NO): YES